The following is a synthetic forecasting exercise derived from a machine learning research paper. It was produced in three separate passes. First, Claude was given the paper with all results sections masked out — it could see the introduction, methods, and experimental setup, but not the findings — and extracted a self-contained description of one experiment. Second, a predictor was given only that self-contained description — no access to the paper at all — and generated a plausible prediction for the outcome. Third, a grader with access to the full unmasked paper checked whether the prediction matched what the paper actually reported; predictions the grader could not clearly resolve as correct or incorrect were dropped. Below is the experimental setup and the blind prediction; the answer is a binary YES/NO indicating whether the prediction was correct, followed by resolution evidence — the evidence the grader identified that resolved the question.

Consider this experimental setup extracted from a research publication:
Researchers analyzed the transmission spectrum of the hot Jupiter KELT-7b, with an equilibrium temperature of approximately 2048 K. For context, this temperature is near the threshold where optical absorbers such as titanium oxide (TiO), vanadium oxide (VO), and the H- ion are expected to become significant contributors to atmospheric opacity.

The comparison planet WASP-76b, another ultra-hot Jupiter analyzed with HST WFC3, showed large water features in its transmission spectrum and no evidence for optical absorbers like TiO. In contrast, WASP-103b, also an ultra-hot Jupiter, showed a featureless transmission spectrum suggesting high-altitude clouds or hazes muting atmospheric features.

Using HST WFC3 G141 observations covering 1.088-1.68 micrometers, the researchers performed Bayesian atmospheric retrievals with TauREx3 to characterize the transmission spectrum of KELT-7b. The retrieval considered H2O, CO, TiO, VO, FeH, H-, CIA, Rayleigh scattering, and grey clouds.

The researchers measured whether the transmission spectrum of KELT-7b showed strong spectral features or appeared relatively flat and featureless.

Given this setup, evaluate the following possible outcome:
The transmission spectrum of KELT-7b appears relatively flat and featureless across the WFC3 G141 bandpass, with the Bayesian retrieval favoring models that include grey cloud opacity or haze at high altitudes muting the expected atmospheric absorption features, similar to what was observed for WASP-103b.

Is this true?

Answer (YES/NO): NO